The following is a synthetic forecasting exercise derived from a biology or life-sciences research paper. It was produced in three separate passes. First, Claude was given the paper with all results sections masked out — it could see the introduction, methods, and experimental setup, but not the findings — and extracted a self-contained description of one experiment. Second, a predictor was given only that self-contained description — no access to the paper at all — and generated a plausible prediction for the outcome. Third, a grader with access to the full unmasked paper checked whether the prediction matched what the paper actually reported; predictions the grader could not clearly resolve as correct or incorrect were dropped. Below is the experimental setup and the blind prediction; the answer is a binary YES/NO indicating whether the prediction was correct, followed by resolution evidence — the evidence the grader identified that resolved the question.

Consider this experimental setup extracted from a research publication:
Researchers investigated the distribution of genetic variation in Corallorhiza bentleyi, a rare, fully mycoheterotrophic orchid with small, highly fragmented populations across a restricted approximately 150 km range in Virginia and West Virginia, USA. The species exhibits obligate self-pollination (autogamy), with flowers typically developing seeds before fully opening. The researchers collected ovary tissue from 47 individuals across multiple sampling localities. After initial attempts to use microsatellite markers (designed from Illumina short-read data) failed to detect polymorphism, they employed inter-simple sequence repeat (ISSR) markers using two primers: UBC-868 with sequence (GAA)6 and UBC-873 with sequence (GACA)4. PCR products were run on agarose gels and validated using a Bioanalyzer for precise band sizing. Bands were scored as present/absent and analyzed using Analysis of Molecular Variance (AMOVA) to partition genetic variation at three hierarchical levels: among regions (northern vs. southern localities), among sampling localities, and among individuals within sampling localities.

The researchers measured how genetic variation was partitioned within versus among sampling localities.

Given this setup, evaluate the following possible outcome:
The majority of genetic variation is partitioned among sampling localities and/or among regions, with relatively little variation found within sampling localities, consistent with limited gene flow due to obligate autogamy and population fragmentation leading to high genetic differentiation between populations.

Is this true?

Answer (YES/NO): NO